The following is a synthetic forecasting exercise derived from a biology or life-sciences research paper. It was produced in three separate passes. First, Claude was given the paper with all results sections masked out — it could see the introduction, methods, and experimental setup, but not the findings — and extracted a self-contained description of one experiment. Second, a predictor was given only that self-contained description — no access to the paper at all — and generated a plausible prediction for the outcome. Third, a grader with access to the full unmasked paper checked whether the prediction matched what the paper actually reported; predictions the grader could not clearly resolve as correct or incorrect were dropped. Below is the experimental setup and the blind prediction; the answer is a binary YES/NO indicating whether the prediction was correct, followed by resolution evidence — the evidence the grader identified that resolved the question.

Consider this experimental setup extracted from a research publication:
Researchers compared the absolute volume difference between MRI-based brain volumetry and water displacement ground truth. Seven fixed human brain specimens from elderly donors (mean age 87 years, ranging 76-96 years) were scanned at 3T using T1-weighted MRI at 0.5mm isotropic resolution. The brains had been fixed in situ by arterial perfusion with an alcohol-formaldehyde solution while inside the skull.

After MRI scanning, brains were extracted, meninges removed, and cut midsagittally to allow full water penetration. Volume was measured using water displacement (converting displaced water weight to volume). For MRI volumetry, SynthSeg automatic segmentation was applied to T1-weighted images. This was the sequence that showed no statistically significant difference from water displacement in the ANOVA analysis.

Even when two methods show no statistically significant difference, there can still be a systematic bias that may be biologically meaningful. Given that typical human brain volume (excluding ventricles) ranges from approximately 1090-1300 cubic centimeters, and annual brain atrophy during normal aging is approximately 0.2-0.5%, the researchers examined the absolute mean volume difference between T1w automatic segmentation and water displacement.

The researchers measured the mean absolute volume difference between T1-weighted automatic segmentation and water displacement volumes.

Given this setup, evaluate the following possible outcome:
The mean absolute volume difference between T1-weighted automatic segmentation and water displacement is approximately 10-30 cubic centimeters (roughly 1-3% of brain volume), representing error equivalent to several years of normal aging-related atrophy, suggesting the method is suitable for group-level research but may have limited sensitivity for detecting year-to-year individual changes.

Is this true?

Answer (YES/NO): YES